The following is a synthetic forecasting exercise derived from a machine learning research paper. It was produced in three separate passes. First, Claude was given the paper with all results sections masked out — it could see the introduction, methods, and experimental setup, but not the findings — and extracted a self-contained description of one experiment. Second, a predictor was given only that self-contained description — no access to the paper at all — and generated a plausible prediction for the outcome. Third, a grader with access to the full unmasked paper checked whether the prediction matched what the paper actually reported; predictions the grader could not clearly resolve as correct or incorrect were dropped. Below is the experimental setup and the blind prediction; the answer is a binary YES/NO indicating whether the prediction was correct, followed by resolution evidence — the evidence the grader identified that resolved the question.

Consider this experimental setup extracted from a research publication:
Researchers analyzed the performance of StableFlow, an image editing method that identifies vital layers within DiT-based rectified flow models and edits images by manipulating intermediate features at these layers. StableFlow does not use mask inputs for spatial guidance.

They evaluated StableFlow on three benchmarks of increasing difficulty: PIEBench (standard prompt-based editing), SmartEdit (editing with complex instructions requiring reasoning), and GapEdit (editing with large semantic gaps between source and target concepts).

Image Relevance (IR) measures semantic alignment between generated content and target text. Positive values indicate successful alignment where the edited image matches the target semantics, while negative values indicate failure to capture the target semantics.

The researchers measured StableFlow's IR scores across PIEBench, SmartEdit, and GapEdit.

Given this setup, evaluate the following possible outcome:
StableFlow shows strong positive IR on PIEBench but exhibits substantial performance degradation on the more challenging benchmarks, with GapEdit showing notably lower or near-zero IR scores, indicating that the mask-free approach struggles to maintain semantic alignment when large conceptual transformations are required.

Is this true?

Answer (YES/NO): NO